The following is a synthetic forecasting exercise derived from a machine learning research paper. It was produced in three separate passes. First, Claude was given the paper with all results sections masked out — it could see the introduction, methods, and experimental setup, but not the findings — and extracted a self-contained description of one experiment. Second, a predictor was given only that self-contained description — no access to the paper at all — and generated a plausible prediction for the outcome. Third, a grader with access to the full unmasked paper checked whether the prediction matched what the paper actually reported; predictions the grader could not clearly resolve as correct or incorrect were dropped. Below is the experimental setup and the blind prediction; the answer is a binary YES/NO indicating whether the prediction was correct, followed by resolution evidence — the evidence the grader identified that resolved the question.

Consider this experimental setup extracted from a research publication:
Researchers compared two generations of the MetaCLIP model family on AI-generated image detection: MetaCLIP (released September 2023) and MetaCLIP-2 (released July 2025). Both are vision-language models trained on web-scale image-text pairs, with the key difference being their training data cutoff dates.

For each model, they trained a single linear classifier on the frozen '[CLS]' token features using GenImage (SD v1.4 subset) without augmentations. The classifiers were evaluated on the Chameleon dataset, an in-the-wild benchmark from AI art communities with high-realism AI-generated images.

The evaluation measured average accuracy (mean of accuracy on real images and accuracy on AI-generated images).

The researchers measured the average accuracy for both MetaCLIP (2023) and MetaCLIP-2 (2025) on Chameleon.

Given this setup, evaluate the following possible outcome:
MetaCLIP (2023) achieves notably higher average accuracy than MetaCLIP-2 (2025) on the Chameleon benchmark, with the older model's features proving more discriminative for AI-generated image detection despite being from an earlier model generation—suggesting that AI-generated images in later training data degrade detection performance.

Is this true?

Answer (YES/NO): NO